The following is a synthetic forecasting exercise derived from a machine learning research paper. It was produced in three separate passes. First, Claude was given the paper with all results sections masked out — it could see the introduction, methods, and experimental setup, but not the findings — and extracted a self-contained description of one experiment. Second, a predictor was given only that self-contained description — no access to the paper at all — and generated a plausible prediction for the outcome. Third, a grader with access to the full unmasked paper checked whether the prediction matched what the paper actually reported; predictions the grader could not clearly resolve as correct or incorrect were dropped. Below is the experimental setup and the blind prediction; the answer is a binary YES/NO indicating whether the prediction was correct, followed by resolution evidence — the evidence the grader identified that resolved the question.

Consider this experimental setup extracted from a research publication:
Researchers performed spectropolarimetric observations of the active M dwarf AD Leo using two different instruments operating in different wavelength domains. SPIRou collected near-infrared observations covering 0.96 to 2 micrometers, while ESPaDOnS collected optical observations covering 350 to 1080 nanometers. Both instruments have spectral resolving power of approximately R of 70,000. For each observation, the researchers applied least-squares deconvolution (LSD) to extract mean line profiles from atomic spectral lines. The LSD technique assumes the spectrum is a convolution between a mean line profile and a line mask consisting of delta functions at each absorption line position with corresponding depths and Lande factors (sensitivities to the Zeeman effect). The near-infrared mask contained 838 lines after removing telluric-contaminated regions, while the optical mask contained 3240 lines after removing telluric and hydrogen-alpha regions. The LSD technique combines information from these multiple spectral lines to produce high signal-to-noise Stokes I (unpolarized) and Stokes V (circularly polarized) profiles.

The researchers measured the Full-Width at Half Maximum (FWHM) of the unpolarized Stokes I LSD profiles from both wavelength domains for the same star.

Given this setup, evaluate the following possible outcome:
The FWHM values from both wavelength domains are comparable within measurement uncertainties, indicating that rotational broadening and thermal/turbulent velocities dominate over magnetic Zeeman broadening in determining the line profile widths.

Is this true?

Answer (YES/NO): NO